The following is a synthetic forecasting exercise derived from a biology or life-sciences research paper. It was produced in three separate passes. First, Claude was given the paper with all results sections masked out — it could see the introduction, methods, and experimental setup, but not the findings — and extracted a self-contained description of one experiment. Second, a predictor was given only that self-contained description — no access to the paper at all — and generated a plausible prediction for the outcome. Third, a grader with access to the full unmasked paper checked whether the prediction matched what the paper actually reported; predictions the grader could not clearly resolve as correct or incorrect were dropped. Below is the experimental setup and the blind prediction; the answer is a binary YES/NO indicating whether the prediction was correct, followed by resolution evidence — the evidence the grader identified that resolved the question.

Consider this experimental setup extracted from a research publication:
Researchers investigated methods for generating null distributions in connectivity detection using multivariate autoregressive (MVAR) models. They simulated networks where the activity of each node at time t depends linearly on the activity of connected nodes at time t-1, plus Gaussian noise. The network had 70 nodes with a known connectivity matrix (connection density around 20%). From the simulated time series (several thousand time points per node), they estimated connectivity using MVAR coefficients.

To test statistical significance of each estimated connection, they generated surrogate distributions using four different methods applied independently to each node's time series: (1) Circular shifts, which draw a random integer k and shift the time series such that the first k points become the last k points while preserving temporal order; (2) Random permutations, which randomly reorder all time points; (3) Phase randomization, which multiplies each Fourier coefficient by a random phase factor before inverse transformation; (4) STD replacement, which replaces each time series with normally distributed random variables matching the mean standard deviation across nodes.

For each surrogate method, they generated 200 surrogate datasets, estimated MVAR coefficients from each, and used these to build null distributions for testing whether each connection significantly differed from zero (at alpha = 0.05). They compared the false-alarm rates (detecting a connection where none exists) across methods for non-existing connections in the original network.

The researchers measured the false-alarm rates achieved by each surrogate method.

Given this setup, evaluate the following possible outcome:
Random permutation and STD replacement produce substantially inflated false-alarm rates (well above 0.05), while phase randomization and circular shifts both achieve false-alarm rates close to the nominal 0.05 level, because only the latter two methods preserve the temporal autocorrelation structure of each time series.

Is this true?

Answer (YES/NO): NO